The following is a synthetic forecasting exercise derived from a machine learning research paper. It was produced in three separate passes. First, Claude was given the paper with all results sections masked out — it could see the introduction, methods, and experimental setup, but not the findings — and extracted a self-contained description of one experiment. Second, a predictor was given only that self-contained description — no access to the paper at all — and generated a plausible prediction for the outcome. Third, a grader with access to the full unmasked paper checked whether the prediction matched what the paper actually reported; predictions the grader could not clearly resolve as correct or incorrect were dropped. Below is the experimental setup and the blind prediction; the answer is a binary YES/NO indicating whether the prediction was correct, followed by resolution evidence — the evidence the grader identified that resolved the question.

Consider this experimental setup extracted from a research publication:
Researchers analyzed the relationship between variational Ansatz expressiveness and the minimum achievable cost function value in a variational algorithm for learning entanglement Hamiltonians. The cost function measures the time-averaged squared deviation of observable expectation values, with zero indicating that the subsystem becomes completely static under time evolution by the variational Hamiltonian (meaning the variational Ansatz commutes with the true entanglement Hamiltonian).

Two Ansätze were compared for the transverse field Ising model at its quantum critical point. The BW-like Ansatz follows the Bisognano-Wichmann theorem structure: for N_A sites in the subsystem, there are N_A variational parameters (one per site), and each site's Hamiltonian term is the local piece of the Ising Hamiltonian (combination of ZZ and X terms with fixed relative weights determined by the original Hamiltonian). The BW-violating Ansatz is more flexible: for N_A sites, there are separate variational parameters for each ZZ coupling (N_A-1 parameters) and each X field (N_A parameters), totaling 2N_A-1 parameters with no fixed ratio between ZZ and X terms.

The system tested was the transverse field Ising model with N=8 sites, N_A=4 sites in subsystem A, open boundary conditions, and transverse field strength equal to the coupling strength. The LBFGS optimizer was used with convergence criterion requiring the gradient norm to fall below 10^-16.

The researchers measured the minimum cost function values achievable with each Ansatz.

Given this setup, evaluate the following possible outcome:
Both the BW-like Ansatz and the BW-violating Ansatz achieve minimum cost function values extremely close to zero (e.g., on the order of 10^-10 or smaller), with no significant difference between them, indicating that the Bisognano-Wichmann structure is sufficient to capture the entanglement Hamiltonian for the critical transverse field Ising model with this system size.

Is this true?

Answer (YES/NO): NO